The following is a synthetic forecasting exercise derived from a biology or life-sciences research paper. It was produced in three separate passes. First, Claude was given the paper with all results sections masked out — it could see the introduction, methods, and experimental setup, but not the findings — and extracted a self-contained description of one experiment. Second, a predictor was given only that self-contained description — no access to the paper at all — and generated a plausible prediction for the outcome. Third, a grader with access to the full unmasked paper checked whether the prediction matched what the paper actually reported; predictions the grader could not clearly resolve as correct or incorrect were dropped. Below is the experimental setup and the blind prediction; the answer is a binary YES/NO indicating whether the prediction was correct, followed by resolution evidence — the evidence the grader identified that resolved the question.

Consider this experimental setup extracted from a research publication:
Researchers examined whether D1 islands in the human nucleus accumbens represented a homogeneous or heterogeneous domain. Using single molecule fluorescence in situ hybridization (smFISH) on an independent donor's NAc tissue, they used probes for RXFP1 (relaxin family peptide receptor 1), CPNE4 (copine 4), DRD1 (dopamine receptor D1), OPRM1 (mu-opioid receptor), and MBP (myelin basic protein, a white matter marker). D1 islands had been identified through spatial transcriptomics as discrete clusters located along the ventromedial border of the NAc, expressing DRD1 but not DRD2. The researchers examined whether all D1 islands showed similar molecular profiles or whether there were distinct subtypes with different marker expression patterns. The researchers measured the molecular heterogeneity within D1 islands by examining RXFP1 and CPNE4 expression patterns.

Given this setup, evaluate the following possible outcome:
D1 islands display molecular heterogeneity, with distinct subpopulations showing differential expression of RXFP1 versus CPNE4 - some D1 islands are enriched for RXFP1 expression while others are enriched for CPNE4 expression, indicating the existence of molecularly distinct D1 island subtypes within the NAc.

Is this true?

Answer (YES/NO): YES